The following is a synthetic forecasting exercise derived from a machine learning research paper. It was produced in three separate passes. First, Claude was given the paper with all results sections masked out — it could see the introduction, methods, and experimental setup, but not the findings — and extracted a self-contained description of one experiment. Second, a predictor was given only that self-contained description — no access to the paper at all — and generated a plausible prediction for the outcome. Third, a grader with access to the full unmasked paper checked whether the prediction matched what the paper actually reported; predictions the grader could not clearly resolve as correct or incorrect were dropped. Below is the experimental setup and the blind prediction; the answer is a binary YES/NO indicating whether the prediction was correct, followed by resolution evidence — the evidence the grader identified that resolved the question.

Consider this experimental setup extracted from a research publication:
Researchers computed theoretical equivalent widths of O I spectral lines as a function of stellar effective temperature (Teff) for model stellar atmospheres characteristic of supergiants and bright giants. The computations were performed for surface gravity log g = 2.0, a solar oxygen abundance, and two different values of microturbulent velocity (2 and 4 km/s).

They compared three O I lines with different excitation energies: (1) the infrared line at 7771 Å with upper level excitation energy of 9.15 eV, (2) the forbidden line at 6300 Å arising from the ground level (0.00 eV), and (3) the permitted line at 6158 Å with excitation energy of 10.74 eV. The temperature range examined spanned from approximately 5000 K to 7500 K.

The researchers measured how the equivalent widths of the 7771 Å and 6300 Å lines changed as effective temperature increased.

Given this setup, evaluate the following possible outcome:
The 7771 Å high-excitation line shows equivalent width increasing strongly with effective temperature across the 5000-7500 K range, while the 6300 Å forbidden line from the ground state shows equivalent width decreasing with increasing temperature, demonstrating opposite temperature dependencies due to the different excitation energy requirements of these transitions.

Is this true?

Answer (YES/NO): YES